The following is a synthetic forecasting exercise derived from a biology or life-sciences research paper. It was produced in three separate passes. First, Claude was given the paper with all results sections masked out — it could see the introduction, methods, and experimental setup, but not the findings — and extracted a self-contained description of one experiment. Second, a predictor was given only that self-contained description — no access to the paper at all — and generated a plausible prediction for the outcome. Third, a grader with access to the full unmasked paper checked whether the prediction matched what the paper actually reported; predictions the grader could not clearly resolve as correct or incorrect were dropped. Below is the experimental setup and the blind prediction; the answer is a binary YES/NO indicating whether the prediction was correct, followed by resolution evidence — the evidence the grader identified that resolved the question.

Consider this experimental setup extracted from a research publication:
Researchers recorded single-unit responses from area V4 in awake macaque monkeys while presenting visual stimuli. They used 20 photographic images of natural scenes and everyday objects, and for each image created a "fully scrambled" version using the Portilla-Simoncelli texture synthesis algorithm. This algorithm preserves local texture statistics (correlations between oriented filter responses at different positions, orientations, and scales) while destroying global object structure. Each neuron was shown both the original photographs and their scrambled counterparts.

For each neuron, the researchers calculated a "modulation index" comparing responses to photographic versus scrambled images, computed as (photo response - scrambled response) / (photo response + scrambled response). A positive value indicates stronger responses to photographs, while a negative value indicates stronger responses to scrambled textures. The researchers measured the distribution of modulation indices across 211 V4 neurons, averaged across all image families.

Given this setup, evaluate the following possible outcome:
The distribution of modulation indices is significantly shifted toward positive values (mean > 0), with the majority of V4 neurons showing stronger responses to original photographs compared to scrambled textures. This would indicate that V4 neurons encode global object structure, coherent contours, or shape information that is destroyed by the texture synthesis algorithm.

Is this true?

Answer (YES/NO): NO